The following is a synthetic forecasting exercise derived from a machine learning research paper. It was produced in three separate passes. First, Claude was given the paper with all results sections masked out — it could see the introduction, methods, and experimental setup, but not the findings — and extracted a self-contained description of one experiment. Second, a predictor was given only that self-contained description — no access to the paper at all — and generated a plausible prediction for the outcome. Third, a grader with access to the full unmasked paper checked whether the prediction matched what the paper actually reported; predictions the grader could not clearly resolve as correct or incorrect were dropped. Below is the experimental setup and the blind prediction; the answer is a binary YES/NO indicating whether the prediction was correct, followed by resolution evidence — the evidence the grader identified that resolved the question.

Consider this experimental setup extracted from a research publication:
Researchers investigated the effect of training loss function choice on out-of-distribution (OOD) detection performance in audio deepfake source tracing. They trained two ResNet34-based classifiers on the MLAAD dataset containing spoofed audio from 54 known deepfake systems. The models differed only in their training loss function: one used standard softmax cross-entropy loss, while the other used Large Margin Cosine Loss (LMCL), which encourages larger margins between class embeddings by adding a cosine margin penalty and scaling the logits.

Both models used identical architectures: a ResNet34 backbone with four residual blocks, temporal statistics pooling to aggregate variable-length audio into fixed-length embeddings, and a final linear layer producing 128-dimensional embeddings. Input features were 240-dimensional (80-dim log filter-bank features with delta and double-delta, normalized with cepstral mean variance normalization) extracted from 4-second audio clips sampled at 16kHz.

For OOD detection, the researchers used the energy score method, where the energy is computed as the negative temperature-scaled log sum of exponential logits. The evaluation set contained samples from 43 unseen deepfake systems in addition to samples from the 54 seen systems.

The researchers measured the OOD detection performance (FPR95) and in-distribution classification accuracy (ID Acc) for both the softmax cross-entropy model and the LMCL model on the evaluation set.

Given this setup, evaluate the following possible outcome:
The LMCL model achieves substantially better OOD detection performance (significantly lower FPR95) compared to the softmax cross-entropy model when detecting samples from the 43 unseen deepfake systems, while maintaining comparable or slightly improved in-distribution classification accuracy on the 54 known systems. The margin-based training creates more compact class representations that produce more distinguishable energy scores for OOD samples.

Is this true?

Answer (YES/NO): NO